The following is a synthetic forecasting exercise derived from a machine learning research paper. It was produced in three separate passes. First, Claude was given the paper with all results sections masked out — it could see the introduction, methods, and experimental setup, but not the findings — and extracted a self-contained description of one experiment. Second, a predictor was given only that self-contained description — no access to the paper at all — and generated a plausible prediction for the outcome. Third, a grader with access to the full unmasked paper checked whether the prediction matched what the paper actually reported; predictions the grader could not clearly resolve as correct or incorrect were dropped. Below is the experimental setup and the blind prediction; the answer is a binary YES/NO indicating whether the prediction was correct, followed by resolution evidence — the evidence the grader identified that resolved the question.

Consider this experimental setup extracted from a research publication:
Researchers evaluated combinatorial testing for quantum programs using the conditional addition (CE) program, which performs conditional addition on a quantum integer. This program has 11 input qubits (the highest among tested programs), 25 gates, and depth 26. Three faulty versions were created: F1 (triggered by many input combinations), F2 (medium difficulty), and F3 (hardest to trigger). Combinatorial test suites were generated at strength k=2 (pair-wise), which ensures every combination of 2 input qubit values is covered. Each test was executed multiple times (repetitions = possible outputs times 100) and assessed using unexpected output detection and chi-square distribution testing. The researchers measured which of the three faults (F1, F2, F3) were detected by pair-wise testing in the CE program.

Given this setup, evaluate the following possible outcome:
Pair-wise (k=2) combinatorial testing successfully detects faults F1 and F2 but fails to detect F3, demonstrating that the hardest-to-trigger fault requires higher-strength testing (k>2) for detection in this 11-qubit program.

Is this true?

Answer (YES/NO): NO